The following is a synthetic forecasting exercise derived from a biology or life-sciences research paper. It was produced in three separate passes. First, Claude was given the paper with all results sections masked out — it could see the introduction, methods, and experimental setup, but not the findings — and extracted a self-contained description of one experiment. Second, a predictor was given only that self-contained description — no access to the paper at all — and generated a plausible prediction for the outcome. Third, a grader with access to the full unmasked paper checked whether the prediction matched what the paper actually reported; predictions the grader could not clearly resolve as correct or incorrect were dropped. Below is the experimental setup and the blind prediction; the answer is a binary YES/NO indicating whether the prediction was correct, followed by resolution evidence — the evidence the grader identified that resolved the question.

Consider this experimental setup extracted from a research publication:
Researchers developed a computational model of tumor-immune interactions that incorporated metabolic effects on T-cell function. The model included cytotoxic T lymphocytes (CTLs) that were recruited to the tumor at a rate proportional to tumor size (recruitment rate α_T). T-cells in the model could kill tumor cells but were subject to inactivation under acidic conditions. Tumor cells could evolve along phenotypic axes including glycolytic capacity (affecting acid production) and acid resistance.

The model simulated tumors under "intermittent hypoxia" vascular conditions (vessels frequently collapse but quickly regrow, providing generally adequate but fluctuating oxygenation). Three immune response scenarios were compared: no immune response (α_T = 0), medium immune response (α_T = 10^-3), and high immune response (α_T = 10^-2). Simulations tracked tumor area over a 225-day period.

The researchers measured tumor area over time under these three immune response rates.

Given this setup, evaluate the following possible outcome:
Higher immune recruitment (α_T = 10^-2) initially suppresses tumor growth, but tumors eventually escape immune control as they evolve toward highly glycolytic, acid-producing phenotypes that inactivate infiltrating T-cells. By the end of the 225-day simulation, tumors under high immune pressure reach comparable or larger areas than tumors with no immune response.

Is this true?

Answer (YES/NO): NO